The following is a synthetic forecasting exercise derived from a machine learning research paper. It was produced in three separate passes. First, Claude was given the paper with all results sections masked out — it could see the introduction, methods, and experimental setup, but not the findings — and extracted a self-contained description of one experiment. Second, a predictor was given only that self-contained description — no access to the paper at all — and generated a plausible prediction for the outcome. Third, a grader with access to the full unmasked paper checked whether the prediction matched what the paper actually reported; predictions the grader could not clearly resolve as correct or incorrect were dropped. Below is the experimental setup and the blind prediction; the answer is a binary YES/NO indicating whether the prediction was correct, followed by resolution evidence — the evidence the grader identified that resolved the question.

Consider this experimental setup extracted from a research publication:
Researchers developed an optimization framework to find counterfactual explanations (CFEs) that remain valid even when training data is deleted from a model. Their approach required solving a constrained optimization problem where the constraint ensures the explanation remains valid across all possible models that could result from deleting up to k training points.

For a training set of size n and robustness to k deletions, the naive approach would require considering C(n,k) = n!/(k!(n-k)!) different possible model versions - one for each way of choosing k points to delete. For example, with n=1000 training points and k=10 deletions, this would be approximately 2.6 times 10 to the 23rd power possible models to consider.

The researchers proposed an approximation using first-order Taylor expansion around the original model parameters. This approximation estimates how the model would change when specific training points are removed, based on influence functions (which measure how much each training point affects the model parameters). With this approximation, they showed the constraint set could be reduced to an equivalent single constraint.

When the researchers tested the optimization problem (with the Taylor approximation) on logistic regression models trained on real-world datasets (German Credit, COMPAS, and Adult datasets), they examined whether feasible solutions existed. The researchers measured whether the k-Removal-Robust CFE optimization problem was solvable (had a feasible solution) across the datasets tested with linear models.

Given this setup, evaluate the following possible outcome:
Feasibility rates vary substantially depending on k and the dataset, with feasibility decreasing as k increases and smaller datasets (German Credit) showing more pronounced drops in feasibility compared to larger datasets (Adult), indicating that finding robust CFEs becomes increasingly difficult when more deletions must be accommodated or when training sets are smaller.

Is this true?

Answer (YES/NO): NO